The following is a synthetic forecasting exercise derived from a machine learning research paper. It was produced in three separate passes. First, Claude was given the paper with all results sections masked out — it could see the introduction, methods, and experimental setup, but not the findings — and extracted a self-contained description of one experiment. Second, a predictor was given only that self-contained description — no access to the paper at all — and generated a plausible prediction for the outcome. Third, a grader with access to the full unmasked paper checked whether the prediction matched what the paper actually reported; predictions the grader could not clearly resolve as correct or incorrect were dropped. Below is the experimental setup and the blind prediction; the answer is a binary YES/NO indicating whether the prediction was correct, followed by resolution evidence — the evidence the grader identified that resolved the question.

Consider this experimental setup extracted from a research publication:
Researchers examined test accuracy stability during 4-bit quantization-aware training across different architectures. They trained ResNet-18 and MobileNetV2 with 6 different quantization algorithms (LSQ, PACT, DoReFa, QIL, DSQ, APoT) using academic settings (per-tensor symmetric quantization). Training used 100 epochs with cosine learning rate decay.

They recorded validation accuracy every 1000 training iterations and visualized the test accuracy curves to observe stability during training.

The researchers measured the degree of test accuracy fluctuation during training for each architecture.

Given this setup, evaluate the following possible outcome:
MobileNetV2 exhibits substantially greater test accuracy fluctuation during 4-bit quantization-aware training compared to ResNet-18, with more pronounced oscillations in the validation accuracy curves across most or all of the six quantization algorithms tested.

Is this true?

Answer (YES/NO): YES